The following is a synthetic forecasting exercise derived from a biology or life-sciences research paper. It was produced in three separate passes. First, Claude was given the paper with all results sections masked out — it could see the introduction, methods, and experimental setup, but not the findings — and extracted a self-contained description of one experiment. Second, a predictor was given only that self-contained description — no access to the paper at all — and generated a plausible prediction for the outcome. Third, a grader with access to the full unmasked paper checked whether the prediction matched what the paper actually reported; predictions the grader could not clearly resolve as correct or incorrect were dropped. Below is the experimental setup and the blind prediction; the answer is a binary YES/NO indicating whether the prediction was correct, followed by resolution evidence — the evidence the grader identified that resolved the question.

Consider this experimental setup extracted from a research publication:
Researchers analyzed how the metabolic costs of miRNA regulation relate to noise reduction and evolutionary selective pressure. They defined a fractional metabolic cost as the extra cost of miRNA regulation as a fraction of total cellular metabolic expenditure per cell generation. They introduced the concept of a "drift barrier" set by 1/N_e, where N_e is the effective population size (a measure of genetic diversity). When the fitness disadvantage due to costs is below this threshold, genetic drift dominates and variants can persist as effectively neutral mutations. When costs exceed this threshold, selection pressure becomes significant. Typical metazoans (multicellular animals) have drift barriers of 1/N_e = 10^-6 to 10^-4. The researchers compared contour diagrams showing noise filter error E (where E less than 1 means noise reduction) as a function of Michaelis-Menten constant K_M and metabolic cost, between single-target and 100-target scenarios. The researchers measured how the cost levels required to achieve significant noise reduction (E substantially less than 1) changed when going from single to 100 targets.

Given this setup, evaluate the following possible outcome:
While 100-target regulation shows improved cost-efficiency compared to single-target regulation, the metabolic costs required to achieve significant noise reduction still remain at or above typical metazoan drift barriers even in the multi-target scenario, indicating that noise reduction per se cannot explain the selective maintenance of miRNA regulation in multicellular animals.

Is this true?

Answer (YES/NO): NO